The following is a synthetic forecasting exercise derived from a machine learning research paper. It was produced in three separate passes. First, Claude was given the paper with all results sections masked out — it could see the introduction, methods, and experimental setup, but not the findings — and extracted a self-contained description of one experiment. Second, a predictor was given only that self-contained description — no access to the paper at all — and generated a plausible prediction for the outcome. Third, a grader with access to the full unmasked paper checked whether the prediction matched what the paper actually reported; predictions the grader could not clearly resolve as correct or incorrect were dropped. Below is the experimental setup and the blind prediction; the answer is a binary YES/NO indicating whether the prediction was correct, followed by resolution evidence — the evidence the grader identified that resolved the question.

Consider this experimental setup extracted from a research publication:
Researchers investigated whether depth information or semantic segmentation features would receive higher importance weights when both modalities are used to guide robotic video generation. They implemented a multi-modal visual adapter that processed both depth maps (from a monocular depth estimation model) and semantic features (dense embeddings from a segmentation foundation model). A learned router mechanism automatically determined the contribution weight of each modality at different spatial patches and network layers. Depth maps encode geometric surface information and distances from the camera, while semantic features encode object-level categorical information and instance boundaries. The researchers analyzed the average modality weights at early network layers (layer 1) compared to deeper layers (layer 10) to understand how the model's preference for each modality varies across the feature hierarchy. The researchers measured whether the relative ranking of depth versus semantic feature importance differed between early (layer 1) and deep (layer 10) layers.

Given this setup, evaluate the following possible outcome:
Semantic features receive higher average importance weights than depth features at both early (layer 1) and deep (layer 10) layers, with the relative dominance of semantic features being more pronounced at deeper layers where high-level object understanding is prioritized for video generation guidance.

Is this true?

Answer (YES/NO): NO